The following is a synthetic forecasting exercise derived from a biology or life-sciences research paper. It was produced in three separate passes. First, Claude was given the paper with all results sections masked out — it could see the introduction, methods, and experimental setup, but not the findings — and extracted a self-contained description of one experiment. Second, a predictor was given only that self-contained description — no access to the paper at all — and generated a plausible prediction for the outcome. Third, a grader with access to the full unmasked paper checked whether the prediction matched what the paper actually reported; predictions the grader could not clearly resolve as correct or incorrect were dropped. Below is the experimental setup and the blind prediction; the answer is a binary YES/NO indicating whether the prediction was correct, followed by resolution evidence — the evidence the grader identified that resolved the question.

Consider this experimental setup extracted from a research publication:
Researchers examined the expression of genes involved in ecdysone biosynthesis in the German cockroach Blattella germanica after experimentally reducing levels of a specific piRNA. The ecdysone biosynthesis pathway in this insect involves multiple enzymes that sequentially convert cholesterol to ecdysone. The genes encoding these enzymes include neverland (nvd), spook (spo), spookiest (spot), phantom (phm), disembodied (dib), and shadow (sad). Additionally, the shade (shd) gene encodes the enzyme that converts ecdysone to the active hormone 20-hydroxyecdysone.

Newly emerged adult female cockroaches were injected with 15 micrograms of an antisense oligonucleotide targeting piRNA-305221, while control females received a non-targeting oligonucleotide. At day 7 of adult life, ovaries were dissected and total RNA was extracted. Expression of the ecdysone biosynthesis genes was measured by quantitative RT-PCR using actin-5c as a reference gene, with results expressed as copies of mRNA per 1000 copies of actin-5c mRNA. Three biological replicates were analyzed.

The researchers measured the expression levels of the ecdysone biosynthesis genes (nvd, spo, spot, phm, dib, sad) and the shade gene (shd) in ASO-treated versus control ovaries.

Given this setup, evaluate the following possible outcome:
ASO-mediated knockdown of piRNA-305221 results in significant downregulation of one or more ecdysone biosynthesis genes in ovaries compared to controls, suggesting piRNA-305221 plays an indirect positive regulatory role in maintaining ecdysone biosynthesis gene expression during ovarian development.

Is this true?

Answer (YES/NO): NO